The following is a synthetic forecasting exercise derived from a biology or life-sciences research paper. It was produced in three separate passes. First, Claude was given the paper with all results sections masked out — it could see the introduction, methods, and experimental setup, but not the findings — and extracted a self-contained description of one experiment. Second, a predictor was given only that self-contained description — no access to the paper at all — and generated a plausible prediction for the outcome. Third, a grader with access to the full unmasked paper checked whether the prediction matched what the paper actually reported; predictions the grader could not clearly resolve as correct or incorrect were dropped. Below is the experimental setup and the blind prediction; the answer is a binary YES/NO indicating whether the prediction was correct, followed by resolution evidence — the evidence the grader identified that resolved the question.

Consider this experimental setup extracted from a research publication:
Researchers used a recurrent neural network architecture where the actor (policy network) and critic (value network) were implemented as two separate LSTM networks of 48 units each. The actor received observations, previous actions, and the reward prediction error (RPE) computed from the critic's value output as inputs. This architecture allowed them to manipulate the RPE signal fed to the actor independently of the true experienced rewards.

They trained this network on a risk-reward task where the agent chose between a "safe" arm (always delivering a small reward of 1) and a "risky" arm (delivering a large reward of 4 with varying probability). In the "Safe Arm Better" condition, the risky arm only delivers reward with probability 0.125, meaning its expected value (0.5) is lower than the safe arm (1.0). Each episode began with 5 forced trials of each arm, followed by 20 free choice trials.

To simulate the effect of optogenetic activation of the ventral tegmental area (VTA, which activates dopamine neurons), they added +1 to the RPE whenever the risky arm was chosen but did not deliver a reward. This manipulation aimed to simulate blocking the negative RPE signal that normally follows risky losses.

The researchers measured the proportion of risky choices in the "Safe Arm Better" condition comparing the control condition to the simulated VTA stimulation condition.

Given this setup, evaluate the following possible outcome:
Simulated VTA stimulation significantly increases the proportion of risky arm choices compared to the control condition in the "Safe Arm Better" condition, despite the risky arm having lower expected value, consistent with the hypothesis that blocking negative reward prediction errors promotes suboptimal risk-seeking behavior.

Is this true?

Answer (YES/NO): YES